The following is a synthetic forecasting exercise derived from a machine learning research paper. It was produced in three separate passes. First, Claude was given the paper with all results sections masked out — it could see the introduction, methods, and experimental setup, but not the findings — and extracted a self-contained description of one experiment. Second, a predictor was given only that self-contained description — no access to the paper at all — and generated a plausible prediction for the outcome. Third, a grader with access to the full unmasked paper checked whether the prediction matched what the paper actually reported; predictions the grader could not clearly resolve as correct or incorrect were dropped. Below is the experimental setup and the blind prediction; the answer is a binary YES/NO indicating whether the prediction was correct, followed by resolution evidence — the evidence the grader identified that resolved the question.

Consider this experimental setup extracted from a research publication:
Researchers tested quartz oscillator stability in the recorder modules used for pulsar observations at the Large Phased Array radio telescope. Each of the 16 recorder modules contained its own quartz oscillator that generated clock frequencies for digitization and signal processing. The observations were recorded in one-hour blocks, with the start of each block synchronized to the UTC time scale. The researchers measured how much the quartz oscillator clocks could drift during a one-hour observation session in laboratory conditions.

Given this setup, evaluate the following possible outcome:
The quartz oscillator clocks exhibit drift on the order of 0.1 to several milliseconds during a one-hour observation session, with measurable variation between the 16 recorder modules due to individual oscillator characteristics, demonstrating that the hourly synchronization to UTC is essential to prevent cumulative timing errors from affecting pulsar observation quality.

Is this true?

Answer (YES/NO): NO